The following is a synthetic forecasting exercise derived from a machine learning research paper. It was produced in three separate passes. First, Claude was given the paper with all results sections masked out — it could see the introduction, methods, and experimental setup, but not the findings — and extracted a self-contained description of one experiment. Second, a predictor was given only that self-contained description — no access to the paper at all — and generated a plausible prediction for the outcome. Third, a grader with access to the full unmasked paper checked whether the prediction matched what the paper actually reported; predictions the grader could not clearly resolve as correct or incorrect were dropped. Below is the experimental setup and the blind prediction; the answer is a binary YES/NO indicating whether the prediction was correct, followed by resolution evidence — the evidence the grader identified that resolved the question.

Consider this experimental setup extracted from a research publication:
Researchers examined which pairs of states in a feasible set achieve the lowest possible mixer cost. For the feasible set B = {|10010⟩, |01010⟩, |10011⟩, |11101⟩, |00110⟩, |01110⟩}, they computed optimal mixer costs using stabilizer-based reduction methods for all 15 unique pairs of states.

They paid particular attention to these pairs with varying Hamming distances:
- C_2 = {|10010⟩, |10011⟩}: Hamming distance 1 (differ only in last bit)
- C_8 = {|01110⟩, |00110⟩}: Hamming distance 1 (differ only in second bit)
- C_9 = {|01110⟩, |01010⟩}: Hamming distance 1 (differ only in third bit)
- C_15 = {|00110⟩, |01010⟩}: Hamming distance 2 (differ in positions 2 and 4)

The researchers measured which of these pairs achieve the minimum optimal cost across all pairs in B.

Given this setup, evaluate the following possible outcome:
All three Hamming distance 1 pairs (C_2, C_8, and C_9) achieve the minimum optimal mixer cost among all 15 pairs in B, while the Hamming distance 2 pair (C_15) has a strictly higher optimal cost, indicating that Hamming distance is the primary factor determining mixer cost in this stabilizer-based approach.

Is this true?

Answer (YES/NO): NO